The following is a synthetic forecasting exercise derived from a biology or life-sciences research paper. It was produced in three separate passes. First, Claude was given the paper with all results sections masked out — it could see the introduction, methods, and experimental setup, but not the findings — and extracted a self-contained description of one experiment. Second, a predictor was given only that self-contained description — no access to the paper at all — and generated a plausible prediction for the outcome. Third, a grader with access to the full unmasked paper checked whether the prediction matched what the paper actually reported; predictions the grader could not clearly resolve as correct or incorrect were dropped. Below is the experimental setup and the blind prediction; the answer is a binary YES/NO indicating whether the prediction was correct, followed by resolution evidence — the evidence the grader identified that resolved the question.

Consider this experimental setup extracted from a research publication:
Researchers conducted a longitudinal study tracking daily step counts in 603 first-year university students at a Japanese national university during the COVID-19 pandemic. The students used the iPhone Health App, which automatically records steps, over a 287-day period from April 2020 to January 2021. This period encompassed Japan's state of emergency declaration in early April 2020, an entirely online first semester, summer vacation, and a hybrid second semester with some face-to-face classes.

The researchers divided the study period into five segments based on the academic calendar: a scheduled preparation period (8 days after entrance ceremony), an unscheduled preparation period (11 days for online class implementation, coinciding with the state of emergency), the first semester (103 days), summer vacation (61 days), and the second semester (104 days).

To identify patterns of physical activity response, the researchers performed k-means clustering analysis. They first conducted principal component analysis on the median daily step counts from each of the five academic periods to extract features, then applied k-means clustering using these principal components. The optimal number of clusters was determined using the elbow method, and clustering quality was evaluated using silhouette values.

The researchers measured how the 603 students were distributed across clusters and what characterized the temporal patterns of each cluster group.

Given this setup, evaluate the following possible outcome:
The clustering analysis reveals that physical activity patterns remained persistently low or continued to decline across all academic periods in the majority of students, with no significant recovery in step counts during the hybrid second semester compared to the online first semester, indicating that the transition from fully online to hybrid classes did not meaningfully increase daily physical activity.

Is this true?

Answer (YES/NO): NO